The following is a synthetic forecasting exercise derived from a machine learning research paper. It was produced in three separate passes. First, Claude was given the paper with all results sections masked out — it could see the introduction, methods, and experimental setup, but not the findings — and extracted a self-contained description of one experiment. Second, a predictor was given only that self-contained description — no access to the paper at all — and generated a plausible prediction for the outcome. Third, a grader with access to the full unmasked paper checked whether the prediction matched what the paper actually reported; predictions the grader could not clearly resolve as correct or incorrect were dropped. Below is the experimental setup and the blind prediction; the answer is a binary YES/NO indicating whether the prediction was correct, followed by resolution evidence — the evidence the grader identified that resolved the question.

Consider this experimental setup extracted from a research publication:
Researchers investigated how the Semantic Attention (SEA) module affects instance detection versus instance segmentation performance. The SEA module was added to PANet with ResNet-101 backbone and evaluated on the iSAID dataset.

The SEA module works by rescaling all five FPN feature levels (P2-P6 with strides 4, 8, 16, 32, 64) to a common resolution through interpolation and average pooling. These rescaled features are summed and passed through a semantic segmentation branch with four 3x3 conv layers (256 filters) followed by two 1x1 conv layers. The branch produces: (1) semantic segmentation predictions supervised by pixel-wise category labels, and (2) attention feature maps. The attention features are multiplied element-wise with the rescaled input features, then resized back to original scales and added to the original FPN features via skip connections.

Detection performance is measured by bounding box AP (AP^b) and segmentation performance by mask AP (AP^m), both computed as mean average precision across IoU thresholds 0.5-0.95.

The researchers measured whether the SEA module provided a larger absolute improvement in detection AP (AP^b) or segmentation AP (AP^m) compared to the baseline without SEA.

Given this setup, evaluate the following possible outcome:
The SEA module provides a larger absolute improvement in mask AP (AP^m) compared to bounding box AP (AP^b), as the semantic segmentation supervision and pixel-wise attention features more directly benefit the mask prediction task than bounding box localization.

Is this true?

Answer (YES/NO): NO